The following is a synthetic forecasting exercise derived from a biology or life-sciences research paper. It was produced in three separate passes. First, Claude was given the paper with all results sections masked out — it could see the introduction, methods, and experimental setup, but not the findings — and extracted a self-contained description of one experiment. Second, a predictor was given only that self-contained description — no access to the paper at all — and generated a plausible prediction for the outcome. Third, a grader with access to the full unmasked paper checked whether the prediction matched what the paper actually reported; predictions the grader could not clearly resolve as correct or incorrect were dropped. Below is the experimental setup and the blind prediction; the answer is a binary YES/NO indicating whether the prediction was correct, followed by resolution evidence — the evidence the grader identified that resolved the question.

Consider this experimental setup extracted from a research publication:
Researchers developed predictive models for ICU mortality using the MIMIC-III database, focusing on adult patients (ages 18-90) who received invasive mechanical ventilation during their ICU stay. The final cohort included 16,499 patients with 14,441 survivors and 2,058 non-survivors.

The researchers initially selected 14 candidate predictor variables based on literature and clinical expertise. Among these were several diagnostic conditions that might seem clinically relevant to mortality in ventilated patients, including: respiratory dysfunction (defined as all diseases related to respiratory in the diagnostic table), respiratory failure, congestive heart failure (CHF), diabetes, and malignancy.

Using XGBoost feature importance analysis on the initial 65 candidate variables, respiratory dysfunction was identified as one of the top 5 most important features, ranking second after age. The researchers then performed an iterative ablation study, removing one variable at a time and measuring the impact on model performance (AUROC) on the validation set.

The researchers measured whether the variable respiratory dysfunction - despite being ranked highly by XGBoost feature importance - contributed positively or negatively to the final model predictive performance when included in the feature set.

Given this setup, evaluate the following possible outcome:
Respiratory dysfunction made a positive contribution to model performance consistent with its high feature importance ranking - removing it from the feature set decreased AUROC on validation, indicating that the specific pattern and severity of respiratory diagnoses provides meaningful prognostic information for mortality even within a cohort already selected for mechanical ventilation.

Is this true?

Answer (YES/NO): NO